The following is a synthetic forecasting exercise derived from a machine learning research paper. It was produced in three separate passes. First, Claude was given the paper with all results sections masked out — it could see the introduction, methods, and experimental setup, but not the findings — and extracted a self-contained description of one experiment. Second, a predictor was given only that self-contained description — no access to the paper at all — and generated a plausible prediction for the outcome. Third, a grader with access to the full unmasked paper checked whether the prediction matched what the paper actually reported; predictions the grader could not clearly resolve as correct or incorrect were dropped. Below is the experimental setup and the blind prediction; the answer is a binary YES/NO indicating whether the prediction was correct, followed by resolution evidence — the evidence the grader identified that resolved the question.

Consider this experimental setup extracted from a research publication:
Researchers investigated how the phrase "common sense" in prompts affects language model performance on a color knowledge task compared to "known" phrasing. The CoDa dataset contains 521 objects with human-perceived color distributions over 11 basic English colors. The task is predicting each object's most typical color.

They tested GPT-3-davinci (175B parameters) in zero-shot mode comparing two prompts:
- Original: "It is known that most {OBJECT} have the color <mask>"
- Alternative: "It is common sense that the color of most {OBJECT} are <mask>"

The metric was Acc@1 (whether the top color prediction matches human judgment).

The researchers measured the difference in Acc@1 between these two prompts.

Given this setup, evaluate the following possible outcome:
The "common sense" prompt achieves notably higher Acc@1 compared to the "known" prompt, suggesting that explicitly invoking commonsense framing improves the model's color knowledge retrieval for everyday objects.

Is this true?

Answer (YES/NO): YES